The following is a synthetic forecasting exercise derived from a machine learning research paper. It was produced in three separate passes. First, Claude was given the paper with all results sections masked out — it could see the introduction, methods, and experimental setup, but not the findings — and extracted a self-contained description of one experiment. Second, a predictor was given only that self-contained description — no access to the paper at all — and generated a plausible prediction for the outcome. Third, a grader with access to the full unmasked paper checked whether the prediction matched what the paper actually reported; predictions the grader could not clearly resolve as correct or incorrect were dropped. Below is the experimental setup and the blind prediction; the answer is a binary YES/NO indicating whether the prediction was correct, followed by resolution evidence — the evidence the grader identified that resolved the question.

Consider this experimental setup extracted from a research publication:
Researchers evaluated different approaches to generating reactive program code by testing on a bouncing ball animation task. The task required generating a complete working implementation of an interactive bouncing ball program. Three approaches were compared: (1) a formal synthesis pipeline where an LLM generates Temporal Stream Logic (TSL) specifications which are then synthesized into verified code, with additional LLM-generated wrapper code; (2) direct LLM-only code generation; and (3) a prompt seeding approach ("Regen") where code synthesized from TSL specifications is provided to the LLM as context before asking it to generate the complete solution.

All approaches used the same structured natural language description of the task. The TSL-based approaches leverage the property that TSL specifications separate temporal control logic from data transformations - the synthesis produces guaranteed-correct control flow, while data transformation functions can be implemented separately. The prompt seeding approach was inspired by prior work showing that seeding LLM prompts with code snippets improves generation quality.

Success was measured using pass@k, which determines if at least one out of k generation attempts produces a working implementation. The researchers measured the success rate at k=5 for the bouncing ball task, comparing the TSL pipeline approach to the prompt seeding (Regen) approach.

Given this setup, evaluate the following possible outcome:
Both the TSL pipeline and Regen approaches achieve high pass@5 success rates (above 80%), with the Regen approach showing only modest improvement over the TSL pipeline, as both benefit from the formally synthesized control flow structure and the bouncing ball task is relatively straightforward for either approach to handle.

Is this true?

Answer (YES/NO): NO